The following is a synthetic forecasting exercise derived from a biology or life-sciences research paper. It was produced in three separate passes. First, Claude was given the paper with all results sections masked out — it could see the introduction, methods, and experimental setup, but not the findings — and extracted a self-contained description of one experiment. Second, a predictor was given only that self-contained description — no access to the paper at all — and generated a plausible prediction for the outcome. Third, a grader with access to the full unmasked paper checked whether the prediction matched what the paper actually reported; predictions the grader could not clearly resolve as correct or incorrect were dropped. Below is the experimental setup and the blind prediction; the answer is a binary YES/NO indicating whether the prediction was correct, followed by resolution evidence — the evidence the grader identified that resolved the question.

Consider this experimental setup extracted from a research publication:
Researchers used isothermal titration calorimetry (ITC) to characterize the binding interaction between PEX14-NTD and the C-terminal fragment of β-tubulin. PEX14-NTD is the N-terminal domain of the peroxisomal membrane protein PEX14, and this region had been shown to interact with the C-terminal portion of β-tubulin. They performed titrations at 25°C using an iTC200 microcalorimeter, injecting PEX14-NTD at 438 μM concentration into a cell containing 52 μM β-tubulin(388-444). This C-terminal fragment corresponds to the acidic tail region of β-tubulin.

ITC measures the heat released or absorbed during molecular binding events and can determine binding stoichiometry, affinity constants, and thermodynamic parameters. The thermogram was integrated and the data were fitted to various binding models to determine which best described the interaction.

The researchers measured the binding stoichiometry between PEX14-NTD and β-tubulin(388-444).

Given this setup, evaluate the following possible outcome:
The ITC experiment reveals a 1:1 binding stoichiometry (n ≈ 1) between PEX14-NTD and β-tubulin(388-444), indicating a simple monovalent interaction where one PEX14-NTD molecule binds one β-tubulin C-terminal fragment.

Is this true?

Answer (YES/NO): NO